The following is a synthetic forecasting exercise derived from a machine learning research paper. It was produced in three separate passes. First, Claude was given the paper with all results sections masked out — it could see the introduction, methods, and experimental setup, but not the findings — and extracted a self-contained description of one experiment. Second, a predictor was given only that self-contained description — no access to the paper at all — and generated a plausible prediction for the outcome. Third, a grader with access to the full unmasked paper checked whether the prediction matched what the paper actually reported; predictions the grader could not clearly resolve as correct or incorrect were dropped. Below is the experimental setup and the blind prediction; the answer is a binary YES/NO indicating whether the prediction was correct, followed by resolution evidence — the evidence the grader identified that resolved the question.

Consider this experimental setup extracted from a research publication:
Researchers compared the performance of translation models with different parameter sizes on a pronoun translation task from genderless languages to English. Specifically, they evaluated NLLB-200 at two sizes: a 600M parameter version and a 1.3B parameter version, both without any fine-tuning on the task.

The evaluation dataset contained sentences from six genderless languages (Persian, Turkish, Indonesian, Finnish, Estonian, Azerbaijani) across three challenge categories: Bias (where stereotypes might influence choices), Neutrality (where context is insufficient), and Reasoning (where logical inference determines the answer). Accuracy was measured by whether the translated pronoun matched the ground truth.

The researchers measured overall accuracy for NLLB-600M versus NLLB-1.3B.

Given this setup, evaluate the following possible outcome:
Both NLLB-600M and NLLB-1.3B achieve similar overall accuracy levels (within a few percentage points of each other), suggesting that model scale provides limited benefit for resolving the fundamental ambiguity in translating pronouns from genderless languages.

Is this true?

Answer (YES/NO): YES